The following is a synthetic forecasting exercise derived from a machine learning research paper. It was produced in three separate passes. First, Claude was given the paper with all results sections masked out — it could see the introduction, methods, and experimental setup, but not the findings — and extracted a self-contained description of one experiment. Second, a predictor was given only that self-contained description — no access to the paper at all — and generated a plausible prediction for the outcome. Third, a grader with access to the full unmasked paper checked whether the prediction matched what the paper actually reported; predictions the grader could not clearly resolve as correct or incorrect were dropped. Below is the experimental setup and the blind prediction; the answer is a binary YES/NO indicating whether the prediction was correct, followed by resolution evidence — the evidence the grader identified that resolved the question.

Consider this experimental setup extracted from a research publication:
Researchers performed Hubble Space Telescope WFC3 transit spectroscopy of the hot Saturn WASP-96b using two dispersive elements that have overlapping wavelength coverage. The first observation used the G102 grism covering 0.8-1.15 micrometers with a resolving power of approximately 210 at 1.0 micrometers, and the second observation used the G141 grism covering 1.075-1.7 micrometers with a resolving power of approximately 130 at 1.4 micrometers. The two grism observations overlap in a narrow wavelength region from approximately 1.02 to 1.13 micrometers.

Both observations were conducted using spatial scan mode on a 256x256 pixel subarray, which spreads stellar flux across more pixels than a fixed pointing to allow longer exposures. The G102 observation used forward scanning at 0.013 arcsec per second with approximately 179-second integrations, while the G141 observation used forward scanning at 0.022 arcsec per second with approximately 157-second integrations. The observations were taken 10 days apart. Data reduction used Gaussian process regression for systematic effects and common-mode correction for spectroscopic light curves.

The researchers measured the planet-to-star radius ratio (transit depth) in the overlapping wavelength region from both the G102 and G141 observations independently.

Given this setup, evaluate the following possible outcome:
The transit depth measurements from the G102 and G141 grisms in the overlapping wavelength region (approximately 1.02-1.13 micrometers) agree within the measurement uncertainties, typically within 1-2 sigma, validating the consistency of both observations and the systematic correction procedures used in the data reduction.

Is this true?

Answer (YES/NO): YES